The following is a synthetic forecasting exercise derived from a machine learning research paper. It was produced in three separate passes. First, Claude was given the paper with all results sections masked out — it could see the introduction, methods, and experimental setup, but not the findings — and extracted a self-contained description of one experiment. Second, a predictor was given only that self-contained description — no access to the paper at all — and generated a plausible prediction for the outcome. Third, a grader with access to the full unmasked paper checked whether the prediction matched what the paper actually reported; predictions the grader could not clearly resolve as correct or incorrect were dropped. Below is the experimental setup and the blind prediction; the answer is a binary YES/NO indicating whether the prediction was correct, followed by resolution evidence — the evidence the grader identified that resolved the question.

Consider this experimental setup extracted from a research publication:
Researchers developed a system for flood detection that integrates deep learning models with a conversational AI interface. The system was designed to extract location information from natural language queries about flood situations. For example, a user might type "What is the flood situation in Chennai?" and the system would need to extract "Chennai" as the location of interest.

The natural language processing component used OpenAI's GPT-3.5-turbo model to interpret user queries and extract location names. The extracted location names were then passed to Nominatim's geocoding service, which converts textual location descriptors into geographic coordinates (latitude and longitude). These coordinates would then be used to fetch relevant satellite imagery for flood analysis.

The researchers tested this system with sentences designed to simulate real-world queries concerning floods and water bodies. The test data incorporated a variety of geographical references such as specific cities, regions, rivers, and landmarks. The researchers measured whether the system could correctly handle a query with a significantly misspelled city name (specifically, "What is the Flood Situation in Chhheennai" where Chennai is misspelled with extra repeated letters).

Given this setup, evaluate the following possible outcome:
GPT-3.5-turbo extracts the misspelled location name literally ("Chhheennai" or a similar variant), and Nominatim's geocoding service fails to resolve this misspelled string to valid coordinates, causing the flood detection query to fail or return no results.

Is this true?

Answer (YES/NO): NO